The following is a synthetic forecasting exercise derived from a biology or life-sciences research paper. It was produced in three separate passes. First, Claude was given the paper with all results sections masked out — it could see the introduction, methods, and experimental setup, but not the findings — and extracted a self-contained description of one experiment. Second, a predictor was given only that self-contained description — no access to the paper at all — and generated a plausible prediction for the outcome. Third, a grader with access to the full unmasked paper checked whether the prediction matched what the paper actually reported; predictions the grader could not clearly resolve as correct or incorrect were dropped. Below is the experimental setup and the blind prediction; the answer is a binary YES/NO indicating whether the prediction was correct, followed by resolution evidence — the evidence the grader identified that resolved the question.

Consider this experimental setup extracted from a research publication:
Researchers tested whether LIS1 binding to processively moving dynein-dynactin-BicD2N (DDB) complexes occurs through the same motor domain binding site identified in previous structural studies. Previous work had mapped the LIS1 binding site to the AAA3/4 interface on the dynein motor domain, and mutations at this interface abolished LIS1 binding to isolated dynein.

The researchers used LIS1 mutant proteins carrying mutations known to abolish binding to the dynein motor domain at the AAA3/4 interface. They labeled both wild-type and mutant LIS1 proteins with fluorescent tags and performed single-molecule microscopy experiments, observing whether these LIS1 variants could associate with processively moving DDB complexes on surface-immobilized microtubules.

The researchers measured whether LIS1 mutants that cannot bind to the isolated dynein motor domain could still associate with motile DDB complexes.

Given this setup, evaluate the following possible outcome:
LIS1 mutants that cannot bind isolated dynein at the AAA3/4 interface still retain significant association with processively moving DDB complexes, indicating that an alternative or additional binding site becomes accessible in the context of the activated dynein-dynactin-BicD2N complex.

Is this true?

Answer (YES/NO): NO